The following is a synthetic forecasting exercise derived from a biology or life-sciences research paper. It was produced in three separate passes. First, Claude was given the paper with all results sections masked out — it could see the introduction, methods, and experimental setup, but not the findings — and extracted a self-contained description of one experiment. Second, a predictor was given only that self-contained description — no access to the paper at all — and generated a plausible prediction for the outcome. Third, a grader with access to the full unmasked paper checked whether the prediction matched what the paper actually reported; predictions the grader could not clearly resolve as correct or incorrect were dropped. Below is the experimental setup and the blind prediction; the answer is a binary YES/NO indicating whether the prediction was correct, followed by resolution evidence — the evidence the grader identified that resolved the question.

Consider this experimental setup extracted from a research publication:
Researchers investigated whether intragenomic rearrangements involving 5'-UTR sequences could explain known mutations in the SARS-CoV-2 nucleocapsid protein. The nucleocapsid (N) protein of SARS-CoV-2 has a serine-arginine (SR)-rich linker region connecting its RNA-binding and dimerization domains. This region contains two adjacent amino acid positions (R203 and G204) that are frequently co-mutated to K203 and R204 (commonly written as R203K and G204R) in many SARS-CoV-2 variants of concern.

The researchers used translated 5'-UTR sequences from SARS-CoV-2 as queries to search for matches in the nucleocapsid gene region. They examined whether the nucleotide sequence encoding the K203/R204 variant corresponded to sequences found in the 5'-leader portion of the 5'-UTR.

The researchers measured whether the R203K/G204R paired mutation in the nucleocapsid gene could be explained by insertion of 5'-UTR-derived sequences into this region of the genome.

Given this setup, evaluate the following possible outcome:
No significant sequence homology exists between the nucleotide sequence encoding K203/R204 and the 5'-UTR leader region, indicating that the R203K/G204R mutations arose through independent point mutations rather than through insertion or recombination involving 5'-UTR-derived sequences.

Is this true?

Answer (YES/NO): NO